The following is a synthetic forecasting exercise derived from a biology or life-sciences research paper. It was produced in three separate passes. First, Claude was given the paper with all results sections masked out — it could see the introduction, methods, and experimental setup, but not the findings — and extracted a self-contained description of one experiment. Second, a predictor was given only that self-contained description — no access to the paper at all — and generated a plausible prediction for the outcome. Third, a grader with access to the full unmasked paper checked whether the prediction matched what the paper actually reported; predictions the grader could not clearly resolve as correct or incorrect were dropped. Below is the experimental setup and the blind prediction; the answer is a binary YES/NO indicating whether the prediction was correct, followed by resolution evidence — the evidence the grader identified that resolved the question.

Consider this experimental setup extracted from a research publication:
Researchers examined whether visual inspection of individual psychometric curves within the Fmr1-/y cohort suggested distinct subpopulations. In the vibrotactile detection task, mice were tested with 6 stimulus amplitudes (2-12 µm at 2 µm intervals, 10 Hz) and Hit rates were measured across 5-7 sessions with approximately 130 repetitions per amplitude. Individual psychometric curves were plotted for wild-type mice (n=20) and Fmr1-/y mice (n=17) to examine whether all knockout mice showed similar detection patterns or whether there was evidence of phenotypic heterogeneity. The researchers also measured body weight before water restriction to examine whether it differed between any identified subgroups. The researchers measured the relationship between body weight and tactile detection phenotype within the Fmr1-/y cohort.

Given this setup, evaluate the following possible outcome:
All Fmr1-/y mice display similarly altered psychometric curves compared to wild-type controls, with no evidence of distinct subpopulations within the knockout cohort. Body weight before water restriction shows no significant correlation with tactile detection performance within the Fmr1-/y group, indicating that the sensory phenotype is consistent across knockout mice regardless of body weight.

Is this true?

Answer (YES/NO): NO